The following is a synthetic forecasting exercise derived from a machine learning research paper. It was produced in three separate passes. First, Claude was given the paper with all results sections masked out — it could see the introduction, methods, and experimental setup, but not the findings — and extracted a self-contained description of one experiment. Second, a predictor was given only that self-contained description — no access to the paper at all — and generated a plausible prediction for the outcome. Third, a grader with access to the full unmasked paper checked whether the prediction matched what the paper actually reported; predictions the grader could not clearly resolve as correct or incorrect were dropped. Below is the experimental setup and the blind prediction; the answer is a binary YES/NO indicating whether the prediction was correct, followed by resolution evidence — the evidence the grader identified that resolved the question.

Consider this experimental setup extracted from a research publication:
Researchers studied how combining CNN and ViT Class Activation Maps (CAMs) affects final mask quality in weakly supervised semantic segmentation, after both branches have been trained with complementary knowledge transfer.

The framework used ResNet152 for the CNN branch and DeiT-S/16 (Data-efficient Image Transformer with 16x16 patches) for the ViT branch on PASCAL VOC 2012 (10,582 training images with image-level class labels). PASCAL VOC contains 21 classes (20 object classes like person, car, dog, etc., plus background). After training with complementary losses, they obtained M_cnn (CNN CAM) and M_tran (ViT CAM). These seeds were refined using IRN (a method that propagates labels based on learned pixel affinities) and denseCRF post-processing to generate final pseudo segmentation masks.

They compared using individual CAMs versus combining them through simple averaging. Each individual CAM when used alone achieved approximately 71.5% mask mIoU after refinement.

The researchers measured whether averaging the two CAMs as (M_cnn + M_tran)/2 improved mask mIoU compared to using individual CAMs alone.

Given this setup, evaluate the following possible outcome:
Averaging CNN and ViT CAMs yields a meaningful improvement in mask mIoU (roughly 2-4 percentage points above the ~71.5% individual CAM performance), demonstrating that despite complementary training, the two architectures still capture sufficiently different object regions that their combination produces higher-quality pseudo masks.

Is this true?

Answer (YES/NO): NO